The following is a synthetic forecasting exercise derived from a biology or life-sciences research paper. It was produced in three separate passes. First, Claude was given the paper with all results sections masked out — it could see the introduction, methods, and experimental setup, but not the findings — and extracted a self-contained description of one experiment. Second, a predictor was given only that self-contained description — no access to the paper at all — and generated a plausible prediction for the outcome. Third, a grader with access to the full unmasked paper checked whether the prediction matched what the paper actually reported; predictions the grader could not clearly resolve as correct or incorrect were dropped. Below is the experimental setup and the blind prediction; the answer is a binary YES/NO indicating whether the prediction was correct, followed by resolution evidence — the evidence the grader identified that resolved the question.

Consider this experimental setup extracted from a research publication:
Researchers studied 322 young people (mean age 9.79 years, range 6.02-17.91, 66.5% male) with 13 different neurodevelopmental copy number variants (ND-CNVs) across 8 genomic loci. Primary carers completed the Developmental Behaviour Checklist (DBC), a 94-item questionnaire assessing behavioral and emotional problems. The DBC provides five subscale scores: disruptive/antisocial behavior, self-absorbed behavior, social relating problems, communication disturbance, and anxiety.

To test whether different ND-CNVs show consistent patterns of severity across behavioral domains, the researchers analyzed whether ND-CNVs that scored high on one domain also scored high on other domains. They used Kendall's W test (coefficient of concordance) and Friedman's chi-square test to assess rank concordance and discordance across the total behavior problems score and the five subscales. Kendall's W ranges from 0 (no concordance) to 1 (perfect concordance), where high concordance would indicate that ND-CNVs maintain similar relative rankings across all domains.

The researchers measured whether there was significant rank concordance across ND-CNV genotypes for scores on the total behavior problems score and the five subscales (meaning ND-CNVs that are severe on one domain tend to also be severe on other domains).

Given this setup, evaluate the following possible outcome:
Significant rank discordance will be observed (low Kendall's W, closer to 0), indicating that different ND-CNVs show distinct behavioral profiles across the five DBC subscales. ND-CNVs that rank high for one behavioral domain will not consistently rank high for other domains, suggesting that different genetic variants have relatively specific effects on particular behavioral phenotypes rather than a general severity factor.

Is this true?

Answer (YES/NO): NO